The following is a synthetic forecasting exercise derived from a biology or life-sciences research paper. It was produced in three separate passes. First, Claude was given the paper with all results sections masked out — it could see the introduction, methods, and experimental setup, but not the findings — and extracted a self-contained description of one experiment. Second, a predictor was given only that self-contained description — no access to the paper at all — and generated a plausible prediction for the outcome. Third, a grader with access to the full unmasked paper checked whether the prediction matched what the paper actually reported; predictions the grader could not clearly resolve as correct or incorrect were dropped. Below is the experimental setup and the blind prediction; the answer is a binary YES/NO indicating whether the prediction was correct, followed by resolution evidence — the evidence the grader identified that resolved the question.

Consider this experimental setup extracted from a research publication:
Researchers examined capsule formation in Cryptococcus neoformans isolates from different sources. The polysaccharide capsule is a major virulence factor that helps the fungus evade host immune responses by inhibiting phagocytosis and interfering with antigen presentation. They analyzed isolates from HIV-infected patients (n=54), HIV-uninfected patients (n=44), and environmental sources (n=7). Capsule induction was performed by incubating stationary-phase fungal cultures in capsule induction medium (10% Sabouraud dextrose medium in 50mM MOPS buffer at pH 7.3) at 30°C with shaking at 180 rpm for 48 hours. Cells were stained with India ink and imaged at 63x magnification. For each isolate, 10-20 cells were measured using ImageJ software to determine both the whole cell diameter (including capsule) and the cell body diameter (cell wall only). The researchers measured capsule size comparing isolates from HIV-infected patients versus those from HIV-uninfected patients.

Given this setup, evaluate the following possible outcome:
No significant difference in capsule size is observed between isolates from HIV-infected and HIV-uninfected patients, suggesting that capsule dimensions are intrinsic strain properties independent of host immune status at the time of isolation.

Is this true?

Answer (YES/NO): NO